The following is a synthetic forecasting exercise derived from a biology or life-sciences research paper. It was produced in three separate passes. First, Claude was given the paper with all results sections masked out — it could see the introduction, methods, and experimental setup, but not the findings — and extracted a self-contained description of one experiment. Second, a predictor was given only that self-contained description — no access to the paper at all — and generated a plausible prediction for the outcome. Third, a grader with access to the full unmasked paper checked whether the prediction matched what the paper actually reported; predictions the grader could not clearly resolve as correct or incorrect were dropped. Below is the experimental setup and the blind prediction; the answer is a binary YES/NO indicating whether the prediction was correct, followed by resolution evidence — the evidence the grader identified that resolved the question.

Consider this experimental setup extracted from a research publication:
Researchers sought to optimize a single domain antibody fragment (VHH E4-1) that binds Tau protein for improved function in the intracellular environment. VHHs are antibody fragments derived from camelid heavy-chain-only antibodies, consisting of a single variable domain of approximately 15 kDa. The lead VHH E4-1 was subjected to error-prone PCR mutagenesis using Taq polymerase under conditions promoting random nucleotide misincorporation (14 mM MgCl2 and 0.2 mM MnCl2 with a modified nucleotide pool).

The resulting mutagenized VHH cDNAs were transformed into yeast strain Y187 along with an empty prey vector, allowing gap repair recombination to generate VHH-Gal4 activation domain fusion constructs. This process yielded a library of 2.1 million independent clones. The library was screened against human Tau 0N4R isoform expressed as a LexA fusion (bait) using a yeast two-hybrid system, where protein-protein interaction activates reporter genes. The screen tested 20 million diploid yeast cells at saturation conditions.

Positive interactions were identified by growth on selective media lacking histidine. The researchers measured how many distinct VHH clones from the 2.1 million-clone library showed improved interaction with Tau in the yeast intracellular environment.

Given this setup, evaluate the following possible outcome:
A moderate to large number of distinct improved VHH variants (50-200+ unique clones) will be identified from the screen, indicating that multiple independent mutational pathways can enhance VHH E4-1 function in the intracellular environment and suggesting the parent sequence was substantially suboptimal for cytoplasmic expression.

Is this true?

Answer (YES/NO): NO